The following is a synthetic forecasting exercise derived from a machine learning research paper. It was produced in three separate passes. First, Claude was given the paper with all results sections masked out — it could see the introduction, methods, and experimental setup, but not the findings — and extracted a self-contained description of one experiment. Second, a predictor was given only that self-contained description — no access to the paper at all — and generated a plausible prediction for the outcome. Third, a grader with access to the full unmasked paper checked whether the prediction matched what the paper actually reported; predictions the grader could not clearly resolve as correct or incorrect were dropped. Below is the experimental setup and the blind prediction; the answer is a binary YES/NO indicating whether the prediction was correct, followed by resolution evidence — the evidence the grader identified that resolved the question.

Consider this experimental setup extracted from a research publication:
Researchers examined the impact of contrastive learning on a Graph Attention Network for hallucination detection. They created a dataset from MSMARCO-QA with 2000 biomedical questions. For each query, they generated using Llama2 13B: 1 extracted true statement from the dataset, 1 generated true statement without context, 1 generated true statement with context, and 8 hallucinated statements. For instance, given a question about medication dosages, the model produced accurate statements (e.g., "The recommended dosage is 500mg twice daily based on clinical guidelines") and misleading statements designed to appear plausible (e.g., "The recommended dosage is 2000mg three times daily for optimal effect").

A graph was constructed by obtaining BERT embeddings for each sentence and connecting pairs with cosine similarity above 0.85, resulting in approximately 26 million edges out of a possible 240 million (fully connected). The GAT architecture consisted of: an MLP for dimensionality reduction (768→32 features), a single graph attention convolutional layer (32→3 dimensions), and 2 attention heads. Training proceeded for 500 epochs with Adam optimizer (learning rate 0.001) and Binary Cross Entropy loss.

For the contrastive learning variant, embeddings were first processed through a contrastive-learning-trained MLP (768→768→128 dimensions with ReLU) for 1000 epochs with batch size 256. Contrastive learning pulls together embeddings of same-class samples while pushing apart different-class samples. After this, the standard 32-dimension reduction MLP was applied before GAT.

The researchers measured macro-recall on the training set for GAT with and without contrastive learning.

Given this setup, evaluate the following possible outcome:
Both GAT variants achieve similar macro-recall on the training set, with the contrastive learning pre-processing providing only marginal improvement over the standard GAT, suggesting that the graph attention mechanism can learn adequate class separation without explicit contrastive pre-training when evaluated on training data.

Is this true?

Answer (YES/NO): NO